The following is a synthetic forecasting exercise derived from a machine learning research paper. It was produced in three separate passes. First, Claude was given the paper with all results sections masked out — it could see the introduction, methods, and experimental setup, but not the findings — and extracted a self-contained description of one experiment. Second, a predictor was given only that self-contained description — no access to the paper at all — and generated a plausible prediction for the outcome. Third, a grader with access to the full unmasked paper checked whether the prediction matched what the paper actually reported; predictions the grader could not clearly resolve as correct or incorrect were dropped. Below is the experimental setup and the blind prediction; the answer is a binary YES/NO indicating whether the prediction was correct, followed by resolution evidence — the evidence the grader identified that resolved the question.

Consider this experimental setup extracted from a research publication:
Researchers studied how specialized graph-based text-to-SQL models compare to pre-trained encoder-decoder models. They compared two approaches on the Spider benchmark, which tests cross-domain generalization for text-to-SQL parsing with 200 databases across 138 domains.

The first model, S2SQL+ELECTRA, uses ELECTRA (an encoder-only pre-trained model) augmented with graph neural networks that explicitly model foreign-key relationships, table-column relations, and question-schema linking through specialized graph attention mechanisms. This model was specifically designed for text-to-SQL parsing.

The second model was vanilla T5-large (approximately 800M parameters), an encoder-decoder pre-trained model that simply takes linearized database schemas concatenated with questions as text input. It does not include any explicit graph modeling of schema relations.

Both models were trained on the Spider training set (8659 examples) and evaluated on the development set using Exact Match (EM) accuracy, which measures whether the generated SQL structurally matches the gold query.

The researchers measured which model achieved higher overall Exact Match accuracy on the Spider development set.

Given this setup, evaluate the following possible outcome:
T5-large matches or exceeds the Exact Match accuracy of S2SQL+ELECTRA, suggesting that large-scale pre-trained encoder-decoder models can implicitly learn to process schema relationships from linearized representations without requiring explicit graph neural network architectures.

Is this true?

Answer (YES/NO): NO